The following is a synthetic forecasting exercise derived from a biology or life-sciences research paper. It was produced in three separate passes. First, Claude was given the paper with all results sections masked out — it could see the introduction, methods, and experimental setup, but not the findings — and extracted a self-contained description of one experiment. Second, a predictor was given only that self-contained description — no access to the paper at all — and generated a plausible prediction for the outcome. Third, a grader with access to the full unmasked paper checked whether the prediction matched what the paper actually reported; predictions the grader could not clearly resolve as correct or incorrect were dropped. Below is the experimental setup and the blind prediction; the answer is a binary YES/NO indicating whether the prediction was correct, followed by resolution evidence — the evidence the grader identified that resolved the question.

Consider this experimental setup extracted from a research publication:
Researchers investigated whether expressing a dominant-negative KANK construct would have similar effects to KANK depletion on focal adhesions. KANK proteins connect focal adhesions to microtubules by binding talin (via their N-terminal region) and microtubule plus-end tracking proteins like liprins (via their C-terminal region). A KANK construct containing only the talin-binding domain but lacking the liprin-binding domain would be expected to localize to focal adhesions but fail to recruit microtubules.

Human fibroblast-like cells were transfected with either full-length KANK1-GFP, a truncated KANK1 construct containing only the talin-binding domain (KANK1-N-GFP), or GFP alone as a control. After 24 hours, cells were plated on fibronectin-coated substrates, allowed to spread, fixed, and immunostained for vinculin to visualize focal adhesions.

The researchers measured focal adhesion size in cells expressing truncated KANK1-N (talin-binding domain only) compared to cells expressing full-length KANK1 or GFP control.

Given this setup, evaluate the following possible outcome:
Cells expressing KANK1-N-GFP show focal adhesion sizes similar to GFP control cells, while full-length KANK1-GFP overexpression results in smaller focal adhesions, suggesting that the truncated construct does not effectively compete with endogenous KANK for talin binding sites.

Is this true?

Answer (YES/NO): NO